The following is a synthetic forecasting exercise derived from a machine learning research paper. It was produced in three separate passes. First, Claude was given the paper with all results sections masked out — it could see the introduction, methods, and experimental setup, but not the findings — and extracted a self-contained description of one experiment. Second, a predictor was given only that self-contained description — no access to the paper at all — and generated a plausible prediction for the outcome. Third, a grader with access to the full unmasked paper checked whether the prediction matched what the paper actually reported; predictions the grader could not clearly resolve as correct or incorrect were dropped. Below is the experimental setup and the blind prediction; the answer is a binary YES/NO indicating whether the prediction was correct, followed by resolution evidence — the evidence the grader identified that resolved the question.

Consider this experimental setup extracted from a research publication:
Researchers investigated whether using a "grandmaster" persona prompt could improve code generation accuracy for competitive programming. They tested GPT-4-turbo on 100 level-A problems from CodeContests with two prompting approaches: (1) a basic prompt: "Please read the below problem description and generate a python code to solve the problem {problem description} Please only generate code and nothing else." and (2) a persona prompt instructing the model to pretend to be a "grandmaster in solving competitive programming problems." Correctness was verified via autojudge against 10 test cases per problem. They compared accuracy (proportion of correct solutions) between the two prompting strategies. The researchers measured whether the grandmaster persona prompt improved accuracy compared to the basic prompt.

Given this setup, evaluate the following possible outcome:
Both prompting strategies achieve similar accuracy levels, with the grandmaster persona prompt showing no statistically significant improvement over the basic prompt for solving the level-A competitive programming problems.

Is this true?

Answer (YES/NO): NO